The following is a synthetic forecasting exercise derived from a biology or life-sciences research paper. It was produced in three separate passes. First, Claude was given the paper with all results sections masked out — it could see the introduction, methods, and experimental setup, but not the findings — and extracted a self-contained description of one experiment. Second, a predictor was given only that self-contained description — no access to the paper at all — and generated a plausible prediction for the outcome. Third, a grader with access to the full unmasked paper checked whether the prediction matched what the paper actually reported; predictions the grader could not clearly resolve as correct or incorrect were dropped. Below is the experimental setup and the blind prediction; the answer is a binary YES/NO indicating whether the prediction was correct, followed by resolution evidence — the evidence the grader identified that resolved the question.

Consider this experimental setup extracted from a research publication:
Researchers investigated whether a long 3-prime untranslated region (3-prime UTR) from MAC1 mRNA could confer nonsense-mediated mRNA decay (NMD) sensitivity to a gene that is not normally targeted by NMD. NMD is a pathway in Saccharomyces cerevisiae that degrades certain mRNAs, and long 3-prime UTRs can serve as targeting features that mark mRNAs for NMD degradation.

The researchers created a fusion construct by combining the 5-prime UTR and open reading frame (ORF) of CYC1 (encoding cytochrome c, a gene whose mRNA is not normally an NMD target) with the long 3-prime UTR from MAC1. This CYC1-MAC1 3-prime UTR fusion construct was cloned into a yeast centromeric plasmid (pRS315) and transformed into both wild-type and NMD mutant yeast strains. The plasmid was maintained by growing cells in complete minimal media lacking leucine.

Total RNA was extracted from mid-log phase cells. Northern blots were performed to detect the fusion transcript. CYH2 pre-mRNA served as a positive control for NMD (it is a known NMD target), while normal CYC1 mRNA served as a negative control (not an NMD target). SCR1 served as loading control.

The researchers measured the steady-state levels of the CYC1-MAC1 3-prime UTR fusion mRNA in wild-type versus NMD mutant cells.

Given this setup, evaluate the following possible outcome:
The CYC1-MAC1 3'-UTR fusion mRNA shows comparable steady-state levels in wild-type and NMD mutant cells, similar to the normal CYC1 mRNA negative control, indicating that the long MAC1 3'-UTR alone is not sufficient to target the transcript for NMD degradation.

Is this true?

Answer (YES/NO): NO